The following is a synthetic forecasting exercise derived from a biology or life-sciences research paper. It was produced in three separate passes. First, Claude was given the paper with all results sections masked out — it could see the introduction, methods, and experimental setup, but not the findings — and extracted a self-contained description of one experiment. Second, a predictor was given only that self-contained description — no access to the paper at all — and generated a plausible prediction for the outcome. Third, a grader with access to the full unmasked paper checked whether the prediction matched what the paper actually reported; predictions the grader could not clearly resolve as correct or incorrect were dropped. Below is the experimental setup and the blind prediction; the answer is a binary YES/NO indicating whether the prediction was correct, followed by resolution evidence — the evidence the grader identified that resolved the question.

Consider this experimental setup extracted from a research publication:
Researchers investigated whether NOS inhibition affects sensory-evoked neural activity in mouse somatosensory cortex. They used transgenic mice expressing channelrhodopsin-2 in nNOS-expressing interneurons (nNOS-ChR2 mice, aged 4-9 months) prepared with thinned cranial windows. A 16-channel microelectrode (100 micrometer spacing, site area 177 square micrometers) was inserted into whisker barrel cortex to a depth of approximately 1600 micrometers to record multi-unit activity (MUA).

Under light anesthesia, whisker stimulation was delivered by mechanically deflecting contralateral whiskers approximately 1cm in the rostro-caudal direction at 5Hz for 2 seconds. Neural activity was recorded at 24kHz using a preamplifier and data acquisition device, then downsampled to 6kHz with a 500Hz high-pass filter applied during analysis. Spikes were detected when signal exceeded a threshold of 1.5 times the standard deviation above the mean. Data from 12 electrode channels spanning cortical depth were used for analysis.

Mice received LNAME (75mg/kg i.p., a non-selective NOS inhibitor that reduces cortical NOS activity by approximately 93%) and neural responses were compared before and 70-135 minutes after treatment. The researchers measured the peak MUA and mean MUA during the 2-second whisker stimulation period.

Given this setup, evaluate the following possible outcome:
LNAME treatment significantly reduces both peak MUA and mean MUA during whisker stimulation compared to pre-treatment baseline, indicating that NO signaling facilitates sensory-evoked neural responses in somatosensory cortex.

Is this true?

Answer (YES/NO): NO